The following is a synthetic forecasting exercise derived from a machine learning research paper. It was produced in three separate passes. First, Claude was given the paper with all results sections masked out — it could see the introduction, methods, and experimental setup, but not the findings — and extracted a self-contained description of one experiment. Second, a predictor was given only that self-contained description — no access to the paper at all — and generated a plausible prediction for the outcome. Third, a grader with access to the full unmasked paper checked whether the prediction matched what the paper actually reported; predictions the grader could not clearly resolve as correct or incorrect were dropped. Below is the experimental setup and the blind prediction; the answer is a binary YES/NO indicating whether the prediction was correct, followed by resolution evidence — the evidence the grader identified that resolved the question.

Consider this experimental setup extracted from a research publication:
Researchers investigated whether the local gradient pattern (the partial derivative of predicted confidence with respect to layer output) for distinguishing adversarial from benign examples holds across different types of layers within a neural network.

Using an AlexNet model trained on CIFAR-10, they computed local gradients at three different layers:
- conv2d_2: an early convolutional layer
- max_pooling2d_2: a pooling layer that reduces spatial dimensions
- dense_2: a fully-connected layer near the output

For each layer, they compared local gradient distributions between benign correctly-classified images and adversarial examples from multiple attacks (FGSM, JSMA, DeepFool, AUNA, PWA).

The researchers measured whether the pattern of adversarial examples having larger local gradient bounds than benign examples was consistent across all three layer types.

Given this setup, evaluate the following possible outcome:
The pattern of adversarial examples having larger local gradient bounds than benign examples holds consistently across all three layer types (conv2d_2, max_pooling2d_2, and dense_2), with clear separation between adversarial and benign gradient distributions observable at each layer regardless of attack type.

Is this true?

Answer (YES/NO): YES